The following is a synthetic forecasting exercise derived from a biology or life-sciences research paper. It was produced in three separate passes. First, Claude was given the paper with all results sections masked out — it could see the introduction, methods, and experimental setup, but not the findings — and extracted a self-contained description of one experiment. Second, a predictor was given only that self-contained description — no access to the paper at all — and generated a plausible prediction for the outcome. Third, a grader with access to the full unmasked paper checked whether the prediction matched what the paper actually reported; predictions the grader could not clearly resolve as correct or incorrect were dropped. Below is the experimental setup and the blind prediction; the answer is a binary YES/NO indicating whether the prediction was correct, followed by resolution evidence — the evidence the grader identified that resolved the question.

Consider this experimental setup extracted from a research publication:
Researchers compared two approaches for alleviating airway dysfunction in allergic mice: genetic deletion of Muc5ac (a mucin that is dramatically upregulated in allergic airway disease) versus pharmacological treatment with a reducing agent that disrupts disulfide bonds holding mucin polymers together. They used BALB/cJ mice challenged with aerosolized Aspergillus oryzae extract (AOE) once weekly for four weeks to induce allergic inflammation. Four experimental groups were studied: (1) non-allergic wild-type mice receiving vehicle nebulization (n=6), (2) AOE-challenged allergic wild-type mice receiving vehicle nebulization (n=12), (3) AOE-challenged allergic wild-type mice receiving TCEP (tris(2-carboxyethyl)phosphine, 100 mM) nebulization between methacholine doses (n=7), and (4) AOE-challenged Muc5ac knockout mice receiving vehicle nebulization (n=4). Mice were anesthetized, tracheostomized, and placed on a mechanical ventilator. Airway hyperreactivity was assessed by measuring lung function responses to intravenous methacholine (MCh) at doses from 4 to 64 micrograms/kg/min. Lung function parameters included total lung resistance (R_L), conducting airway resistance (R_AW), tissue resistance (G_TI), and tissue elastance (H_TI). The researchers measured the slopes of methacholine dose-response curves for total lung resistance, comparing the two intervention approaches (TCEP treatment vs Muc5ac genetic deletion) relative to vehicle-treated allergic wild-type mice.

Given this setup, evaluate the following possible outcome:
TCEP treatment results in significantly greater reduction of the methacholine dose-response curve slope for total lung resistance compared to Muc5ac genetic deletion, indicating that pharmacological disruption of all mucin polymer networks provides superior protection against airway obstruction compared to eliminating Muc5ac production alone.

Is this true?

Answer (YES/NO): NO